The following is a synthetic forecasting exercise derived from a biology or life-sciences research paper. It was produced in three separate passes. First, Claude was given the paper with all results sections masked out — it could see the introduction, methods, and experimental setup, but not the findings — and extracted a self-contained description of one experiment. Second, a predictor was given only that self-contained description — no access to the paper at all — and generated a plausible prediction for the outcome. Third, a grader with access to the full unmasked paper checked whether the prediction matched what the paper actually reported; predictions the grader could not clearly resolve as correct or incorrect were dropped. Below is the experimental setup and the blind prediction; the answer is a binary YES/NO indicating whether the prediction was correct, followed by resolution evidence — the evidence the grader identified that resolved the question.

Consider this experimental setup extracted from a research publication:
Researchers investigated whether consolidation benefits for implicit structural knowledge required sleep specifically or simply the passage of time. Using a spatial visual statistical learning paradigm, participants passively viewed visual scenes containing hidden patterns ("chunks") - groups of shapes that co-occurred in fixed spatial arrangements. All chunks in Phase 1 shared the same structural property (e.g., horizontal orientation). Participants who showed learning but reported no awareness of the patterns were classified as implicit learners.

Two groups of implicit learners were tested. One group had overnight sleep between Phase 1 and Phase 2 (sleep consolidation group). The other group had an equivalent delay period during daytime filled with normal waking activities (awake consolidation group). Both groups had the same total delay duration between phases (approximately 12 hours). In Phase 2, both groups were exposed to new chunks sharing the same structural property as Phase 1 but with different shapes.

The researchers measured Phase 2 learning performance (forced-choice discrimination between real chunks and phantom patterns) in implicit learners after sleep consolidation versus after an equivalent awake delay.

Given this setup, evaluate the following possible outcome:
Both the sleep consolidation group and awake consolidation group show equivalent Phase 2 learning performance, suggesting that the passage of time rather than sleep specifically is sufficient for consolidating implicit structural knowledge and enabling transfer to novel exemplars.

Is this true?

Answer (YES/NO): NO